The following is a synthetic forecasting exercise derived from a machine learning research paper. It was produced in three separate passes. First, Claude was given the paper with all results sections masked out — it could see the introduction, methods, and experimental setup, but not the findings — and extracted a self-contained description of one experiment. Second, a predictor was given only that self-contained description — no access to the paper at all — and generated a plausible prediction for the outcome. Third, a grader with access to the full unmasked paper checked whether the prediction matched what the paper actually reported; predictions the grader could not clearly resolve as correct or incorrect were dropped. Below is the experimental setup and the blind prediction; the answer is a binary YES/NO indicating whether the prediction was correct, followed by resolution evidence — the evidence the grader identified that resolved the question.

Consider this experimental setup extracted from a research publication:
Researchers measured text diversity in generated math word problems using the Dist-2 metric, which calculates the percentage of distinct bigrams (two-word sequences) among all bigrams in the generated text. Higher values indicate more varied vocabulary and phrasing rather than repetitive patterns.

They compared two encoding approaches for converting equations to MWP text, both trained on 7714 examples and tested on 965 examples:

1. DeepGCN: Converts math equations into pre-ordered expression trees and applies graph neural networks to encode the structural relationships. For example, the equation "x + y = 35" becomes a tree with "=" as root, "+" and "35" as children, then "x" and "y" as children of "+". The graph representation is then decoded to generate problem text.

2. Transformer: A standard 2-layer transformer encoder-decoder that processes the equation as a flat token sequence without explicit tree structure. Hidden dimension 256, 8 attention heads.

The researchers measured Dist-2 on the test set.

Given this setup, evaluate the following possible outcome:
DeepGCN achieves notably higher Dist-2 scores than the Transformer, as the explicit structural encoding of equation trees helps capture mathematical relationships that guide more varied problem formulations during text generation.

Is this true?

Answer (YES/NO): NO